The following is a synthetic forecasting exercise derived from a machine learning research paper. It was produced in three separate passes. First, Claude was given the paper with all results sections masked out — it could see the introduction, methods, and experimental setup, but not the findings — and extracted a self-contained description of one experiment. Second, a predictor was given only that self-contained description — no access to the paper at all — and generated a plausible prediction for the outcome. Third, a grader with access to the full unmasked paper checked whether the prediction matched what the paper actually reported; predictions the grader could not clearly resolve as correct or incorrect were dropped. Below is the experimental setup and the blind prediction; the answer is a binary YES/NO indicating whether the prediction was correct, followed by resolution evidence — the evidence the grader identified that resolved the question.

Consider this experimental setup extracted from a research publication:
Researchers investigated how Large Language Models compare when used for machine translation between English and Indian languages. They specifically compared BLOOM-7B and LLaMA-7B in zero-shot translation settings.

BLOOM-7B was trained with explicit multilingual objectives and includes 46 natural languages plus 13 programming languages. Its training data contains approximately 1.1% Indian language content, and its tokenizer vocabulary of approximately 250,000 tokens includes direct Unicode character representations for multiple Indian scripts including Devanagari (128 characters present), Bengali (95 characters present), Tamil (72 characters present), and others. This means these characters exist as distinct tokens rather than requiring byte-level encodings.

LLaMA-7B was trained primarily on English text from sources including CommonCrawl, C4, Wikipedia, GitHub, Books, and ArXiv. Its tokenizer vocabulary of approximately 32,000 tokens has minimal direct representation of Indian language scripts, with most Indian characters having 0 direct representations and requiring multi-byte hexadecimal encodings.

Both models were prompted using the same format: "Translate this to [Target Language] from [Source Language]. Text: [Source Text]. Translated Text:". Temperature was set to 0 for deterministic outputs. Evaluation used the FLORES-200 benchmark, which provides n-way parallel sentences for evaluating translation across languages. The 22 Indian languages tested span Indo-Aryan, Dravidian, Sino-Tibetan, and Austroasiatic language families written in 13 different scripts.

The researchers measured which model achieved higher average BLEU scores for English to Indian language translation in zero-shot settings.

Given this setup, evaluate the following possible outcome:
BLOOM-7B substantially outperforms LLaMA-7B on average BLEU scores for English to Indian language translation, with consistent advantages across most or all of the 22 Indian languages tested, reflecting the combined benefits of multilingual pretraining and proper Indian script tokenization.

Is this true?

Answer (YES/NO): NO